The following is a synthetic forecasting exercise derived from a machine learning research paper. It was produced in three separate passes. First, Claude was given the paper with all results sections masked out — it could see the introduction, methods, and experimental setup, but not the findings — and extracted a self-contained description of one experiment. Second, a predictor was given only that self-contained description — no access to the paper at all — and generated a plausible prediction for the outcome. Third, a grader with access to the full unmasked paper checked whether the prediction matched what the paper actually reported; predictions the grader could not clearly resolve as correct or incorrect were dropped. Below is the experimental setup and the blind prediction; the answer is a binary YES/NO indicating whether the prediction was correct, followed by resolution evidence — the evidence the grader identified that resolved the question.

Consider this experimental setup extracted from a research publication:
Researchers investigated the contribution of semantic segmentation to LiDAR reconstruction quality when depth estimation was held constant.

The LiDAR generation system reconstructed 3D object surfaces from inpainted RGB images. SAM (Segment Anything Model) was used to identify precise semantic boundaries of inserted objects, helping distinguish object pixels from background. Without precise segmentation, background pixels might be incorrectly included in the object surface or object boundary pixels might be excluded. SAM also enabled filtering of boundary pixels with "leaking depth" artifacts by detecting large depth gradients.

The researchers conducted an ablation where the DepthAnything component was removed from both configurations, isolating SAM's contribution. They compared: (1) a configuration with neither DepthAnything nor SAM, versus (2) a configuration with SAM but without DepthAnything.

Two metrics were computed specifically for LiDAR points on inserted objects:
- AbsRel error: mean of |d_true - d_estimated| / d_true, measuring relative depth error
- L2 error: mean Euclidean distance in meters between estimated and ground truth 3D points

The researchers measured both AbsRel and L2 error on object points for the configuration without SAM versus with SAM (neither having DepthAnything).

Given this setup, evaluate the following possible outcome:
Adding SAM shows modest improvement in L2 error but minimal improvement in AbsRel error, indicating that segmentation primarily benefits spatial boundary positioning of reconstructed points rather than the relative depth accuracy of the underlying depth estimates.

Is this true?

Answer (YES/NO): NO